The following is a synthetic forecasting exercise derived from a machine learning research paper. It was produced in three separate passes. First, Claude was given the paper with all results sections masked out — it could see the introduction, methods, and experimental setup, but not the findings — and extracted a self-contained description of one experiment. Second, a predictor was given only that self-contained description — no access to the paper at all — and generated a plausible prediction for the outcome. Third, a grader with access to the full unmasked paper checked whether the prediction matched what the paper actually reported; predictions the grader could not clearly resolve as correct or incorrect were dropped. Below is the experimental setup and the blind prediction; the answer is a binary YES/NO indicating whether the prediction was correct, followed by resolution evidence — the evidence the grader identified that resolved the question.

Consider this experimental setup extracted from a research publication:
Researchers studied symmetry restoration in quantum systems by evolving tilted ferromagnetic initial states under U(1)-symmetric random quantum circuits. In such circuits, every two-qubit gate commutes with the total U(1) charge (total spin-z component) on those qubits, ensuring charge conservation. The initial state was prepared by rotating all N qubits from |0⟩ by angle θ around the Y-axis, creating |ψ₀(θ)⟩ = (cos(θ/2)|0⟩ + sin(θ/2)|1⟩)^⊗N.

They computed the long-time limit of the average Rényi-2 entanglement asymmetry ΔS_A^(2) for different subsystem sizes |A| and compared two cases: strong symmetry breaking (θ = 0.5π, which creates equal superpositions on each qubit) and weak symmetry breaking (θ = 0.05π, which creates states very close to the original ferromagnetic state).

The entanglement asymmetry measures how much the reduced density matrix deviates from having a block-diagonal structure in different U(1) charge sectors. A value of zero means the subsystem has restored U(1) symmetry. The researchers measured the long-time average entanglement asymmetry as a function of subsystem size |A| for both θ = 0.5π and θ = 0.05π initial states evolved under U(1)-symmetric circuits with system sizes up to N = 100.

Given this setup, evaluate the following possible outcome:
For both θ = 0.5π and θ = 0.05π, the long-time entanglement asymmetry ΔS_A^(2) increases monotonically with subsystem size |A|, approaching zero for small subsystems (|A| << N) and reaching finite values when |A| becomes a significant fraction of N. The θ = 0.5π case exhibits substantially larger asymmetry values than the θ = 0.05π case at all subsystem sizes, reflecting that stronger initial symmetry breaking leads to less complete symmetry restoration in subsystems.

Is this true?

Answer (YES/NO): NO